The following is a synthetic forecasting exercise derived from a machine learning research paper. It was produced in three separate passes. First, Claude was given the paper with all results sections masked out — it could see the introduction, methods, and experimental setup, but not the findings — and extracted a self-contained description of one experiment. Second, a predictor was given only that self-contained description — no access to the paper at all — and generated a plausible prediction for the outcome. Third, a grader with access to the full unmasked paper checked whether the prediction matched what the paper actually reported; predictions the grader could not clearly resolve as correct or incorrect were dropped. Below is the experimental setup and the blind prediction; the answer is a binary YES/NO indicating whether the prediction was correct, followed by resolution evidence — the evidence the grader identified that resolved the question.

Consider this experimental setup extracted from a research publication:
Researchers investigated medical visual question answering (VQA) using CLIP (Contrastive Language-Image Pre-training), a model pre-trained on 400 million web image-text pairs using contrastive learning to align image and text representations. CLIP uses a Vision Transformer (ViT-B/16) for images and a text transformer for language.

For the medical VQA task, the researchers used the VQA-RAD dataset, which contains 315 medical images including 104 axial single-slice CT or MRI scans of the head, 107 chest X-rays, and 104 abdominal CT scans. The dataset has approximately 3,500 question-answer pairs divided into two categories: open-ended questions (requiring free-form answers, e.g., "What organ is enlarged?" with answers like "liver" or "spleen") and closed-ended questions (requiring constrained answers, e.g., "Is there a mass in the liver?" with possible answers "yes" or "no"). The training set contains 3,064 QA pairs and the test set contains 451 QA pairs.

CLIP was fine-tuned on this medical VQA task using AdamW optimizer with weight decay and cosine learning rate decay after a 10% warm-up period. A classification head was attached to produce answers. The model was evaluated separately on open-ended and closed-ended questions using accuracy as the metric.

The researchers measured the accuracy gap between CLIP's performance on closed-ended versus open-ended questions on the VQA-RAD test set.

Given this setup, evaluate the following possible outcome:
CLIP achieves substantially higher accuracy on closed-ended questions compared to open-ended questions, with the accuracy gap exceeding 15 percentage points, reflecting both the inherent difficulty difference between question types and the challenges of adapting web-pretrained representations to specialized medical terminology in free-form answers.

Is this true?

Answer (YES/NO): NO